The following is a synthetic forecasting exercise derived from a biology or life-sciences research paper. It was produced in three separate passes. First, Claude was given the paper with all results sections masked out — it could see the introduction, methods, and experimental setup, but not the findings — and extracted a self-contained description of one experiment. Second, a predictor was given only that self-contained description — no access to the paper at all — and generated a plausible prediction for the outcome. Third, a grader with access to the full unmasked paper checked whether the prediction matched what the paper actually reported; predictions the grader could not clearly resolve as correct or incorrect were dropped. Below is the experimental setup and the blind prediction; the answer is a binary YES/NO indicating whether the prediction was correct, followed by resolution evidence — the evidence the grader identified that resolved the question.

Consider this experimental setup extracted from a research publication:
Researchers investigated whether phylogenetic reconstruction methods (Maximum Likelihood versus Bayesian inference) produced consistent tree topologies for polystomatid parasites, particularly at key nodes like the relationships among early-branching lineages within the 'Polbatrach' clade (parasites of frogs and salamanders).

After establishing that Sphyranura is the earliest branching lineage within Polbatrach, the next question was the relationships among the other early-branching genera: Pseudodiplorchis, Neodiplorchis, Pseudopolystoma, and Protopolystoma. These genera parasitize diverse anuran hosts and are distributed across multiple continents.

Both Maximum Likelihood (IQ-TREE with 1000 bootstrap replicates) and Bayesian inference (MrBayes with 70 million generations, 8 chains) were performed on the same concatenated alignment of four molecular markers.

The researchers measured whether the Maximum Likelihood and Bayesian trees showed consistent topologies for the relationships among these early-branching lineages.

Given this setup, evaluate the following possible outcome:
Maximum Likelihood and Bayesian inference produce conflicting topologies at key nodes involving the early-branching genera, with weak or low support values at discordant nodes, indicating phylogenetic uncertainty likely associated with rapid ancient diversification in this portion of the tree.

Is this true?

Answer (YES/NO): NO